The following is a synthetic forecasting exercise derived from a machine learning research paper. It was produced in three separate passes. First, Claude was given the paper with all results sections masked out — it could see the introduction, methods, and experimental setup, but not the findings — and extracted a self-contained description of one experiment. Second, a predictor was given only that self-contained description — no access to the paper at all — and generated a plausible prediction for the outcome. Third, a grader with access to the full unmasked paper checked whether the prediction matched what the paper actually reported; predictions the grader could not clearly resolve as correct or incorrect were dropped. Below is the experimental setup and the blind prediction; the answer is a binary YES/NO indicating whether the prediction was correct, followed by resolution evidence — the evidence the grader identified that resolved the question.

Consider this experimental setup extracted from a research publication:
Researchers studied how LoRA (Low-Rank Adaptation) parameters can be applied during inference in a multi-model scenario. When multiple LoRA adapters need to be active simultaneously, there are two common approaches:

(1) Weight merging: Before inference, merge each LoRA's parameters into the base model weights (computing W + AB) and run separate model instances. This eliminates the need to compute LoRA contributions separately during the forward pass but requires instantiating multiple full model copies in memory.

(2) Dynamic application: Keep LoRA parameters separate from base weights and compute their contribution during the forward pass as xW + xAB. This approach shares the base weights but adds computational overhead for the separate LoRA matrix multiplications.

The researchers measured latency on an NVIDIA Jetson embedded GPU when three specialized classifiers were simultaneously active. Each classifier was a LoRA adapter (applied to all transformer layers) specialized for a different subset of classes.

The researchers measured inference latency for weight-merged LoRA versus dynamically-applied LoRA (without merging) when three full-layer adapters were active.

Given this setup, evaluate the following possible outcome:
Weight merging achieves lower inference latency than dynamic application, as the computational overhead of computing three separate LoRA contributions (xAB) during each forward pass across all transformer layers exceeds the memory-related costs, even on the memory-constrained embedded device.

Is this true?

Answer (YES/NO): YES